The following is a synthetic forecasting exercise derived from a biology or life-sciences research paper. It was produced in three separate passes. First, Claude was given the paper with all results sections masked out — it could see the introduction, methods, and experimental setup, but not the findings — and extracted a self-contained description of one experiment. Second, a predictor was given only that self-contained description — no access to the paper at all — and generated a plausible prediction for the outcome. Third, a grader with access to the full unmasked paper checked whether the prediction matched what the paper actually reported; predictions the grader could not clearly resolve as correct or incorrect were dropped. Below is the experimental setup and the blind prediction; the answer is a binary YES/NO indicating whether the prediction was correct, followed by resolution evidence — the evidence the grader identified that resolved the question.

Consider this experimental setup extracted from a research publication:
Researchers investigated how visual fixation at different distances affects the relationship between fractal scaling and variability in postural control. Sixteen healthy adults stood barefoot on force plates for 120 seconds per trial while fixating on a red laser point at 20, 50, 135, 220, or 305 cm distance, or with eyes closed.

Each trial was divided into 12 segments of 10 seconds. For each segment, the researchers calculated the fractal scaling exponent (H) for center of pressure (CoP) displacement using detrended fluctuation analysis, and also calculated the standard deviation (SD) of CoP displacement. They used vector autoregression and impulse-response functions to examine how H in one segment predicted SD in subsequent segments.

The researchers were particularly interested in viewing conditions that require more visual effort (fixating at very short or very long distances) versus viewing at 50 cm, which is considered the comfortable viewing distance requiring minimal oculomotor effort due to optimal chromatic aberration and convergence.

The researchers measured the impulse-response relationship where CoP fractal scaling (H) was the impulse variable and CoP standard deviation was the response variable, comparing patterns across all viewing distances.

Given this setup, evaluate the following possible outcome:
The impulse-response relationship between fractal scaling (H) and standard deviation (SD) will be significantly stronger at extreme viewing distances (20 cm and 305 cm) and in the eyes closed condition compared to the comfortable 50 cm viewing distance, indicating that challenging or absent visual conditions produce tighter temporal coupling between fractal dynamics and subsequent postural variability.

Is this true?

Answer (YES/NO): NO